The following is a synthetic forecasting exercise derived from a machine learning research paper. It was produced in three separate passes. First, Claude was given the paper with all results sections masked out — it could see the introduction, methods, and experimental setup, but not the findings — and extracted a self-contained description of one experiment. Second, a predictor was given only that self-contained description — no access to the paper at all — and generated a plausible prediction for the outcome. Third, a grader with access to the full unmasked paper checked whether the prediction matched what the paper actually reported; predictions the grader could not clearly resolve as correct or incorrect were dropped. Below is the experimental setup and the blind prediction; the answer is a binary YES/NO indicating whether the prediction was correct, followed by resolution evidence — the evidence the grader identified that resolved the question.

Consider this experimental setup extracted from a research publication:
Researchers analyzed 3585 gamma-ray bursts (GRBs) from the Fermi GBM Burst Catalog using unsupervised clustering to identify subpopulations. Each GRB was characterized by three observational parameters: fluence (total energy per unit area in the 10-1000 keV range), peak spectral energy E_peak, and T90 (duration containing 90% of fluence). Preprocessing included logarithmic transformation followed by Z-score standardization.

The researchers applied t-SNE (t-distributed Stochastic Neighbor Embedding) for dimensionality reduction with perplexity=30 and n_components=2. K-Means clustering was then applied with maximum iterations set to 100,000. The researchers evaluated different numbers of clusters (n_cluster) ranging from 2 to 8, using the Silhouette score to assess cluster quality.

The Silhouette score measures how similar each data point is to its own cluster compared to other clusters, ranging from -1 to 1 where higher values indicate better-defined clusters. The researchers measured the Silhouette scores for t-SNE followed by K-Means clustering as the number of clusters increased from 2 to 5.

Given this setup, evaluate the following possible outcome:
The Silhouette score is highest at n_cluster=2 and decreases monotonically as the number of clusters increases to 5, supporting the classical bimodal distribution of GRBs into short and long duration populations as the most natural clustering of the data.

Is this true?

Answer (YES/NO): NO